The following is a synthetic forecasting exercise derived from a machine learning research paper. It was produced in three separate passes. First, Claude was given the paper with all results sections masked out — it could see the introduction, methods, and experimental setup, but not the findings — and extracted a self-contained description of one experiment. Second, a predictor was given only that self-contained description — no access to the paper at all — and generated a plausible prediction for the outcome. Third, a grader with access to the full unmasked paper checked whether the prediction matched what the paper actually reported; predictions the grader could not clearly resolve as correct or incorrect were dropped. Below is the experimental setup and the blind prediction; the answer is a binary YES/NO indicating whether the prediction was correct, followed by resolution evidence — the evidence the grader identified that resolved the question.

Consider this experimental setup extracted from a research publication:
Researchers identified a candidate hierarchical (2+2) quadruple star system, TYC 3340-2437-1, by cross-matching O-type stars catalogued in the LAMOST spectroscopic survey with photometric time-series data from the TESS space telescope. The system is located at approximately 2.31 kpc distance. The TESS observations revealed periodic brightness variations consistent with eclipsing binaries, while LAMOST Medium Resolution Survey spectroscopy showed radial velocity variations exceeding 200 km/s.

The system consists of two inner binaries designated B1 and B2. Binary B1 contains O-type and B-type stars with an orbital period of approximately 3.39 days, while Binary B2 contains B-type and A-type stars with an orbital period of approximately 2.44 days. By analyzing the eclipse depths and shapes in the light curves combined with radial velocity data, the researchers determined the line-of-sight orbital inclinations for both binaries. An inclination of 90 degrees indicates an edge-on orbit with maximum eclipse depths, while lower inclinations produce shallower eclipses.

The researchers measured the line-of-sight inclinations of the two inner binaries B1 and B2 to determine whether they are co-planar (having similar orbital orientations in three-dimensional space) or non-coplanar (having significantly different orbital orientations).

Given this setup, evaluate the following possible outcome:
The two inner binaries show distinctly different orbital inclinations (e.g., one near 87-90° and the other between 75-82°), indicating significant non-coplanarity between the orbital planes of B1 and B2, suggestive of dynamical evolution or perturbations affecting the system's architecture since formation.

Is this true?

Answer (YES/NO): NO